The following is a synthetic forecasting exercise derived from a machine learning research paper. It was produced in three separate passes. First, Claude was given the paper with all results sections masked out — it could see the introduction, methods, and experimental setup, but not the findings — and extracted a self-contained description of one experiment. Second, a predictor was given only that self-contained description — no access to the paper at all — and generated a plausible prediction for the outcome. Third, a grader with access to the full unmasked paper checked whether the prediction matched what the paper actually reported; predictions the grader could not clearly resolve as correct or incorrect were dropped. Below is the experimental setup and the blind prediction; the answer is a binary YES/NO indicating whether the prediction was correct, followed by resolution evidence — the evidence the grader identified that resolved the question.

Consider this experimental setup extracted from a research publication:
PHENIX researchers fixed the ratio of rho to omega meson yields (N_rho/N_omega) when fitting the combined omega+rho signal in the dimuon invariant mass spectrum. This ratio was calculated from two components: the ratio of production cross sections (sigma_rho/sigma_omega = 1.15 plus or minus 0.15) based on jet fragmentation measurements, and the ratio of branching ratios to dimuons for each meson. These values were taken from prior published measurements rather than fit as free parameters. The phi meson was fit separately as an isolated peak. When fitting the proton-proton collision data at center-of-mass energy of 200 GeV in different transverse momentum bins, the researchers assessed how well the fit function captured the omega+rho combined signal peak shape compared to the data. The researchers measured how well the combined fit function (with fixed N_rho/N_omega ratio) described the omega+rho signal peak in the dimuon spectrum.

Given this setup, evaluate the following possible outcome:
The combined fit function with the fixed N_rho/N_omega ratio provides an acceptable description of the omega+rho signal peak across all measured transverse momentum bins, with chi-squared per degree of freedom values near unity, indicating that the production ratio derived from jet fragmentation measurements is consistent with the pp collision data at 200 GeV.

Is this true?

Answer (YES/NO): NO